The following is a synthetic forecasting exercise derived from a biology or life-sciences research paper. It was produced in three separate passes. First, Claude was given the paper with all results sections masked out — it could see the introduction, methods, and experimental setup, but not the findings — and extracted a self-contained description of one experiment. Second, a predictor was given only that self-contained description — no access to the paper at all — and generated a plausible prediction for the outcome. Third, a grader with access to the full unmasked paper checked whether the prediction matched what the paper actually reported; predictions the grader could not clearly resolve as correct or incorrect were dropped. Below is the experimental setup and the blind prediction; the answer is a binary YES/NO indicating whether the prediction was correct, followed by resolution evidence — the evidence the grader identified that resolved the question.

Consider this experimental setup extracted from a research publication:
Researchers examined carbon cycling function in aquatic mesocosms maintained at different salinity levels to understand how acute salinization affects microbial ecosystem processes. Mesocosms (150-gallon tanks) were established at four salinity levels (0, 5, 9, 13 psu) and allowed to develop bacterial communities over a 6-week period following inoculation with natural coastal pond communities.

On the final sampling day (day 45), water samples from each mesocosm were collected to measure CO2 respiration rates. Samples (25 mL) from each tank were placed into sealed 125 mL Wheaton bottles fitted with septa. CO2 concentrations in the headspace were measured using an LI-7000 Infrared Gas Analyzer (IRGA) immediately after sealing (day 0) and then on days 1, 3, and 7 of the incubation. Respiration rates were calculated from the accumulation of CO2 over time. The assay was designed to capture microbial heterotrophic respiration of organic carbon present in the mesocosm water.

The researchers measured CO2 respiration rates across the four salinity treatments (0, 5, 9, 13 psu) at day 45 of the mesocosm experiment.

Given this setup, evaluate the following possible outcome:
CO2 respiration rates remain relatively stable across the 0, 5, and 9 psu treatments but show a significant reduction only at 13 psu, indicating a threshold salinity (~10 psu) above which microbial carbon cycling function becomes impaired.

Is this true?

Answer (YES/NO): NO